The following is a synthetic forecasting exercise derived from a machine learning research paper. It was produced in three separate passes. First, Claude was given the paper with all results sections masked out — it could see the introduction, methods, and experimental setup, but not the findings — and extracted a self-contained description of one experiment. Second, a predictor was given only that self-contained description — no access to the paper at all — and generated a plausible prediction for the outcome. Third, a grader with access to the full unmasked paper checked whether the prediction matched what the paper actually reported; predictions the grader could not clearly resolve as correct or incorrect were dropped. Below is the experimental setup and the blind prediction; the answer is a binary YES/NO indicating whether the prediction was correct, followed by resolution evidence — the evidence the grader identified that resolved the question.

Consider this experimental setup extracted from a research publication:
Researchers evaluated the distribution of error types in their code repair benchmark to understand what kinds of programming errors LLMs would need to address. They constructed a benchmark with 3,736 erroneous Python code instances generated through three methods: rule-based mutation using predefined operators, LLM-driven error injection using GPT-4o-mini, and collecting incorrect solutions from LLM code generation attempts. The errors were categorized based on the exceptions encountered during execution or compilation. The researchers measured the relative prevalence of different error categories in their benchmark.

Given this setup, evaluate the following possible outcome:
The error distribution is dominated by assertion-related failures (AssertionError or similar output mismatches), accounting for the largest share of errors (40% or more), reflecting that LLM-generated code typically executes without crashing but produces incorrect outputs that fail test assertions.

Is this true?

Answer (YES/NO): YES